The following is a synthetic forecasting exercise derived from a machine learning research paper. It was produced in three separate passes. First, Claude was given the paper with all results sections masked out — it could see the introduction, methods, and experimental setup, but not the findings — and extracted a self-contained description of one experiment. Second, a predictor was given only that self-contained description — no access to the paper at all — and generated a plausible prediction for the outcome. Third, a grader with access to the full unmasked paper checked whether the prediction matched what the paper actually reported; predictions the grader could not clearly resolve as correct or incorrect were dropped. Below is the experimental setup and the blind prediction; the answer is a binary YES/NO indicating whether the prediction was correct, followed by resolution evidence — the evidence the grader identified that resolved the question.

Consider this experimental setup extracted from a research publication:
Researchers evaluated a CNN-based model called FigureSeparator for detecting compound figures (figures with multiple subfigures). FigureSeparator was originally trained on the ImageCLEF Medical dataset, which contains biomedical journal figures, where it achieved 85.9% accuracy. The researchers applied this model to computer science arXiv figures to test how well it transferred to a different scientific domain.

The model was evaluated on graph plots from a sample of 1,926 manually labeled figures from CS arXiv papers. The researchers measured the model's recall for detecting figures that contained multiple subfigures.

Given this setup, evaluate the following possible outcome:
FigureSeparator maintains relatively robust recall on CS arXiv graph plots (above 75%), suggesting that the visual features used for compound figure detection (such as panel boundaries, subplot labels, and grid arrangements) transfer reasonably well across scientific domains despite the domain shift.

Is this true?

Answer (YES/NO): YES